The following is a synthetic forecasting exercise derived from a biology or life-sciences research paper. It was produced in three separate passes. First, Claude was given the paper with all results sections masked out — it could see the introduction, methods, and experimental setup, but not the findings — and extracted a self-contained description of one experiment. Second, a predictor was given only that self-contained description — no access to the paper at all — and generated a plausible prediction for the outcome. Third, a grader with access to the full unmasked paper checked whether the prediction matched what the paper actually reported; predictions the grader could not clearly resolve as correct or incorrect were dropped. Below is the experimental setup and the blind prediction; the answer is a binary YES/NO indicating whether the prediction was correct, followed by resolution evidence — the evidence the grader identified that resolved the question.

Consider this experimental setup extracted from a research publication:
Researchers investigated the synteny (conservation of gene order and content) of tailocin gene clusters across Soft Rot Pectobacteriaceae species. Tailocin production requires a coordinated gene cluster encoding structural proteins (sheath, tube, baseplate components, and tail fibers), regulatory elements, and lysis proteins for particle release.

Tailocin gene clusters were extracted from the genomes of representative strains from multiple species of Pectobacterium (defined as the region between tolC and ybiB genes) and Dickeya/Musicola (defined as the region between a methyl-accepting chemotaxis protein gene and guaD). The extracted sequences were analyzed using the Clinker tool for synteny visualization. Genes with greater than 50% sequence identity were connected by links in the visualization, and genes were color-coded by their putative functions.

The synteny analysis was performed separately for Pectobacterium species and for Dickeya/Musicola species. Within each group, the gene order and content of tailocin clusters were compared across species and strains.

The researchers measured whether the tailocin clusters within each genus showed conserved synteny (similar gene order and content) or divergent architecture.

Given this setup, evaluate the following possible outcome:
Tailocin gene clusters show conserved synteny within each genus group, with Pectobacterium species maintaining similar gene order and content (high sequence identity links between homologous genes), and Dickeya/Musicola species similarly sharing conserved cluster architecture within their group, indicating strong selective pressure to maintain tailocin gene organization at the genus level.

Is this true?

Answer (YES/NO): YES